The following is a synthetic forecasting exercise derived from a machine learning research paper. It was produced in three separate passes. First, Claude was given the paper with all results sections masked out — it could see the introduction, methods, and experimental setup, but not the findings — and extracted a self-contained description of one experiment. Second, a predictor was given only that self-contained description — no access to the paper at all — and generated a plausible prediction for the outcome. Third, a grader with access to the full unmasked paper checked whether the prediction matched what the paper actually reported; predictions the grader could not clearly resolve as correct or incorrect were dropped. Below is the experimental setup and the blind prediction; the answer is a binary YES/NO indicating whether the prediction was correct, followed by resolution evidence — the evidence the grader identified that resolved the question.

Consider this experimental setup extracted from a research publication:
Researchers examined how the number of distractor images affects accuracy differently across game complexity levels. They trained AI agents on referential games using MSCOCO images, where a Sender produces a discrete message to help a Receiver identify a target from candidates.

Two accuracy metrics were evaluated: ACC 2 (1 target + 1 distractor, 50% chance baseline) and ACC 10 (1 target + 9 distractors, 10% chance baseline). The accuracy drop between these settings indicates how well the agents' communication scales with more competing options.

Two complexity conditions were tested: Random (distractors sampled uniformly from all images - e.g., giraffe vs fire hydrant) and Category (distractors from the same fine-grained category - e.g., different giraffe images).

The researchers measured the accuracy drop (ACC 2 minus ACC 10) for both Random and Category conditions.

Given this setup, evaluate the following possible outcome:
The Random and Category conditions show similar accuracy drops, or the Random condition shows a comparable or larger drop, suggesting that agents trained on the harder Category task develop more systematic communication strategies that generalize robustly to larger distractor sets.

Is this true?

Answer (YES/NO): NO